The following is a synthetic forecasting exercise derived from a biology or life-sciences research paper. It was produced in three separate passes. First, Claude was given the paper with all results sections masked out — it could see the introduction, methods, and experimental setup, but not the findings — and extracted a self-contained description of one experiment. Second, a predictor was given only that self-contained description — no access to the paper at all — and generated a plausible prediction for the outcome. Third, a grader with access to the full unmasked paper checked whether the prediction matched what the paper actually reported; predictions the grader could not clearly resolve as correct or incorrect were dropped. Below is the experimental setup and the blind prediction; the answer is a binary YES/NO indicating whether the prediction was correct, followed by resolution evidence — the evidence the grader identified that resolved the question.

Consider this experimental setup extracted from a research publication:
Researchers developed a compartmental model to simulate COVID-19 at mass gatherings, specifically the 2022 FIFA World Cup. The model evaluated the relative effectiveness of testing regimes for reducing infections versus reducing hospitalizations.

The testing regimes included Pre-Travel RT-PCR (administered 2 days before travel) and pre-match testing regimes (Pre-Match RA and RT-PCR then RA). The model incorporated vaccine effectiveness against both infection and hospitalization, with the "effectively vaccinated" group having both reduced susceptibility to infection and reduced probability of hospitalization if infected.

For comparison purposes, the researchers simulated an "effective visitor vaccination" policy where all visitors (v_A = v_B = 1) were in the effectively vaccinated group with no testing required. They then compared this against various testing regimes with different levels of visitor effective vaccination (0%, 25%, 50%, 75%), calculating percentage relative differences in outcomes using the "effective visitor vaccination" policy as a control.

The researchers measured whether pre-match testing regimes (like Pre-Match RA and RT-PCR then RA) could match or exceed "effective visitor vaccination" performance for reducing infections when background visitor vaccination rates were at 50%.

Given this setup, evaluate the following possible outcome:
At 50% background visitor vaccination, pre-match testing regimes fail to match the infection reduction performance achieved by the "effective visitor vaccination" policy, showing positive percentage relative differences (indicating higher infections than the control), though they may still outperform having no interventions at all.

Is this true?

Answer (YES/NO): NO